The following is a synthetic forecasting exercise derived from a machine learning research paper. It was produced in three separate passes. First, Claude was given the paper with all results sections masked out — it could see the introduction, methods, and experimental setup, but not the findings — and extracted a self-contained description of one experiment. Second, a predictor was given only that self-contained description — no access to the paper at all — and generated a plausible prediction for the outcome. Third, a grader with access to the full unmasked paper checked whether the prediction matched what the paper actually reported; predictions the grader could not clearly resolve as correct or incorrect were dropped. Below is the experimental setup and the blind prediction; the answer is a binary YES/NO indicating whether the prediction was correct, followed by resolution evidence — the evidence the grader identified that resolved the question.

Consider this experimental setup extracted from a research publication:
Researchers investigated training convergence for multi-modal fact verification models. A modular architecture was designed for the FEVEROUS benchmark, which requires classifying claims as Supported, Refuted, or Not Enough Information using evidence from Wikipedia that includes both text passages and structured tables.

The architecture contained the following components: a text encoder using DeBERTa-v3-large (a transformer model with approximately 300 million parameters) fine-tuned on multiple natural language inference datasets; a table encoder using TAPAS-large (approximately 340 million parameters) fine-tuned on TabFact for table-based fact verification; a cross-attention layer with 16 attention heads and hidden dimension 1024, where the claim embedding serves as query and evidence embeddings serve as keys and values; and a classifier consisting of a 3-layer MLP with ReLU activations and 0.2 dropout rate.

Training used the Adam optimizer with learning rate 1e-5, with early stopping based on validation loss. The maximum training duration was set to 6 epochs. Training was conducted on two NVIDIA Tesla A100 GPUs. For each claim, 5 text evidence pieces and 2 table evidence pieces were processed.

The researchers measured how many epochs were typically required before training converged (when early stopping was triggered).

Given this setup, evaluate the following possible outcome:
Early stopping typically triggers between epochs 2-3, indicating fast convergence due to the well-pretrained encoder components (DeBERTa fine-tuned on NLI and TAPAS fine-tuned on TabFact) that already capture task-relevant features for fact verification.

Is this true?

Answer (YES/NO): YES